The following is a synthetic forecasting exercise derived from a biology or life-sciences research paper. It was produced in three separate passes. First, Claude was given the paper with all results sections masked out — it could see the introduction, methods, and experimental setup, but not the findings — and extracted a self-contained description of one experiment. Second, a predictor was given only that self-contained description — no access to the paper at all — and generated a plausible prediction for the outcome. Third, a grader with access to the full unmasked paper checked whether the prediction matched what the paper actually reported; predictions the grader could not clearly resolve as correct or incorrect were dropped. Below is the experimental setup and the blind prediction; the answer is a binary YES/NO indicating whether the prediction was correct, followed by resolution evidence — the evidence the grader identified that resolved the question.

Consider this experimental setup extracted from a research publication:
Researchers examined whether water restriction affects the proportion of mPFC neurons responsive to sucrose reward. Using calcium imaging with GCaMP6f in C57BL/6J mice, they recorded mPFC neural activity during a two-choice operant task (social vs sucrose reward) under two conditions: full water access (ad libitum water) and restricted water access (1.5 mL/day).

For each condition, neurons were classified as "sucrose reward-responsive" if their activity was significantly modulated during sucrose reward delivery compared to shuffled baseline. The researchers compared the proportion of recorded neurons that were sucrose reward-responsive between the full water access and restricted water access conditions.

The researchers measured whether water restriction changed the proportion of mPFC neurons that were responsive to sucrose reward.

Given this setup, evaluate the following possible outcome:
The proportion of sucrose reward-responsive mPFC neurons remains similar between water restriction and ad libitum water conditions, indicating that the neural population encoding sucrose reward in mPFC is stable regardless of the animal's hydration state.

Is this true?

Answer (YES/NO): NO